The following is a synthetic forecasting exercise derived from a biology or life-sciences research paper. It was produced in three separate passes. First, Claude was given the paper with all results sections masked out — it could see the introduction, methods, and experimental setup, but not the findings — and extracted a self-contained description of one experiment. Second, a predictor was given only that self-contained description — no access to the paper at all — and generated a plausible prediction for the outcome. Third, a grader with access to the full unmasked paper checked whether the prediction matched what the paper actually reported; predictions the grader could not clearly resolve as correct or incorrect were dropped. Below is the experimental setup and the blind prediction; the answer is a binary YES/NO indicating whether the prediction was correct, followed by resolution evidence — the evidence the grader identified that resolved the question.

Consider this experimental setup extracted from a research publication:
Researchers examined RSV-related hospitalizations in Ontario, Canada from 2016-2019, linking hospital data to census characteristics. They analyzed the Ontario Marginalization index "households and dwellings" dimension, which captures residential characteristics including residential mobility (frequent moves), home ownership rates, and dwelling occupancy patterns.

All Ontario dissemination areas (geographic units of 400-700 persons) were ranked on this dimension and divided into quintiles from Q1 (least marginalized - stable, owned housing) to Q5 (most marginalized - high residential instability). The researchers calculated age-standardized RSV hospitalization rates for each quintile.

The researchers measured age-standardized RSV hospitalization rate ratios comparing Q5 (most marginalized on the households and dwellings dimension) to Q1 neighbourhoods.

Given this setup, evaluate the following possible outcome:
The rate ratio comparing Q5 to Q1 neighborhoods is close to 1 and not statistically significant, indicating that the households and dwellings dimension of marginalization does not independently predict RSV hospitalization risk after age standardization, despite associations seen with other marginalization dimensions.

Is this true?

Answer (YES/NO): NO